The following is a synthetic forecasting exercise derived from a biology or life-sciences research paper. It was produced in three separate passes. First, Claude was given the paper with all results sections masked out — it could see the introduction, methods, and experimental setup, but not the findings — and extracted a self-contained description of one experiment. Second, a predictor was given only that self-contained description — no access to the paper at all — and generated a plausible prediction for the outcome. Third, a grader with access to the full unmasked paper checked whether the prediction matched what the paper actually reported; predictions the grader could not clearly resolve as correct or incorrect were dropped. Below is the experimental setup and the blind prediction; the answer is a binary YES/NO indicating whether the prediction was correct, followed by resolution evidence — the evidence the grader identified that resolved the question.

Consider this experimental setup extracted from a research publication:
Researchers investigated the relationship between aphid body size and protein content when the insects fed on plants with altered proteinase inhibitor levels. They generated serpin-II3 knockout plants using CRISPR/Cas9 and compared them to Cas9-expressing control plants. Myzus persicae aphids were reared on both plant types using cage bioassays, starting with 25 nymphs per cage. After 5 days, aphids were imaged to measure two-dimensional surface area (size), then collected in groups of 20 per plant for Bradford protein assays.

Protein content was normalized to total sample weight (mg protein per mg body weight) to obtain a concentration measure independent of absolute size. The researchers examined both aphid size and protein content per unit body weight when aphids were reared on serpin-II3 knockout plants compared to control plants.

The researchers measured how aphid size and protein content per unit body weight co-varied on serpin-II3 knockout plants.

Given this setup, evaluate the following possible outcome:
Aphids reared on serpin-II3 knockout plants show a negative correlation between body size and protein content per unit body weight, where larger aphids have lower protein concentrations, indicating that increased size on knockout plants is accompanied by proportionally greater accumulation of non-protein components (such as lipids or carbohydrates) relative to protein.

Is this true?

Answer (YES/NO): YES